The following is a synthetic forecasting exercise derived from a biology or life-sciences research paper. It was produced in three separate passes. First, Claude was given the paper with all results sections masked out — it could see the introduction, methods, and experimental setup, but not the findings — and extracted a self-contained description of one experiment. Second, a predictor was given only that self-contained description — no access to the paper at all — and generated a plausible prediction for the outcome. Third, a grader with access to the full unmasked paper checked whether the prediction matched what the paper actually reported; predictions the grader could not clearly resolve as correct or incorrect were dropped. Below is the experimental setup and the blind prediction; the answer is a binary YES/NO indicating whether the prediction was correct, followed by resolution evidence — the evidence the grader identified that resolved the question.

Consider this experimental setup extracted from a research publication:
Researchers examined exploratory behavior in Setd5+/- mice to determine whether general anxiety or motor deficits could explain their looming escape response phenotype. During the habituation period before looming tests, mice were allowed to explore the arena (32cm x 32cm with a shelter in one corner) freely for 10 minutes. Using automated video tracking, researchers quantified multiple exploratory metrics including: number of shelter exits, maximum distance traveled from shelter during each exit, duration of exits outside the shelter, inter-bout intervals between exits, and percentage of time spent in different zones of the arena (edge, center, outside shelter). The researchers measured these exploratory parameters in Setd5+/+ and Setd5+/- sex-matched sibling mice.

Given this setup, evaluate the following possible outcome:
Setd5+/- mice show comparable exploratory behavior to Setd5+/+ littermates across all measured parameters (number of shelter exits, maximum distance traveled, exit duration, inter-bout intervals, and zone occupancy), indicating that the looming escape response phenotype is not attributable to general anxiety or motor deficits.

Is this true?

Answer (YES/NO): YES